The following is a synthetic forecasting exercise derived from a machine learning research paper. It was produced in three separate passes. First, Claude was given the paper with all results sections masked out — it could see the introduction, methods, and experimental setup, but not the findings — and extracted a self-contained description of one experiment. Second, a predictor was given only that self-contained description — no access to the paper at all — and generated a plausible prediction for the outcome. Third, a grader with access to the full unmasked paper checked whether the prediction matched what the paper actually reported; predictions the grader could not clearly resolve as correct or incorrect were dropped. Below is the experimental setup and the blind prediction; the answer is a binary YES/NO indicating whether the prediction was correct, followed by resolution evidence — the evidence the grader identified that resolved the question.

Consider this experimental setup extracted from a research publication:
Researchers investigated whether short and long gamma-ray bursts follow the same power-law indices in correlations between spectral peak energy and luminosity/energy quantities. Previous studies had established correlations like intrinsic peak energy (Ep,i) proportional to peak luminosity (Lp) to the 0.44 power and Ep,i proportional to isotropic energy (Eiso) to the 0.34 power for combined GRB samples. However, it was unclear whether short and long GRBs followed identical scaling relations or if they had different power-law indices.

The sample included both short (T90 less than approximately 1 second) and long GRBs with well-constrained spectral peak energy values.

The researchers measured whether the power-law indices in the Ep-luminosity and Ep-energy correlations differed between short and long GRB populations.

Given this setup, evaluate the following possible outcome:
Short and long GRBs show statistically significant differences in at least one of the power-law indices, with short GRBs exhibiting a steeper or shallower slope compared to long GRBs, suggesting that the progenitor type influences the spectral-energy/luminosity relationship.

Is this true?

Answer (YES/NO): NO